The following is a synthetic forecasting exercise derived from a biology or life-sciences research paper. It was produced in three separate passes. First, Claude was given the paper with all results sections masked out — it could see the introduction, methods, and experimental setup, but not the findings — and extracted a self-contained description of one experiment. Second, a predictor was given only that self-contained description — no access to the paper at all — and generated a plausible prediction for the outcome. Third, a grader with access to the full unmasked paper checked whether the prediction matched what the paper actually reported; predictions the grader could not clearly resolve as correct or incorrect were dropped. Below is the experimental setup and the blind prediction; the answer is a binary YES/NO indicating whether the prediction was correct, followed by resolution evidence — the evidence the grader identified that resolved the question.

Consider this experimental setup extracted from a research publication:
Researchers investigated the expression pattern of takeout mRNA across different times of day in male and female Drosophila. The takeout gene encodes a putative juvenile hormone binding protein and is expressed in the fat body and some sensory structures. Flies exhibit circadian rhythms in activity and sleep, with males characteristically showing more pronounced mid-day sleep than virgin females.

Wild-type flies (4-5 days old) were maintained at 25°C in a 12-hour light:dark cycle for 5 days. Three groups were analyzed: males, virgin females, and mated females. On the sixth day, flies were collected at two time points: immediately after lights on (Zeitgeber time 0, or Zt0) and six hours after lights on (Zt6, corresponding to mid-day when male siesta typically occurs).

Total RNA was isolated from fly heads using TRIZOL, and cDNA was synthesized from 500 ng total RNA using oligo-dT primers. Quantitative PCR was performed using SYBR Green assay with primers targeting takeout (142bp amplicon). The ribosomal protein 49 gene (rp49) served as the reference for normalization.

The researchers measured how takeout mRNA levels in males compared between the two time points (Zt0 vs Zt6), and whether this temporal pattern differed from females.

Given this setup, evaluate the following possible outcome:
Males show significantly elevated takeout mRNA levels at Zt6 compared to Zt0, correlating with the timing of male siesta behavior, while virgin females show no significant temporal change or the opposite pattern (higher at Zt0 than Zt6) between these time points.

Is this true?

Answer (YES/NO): NO